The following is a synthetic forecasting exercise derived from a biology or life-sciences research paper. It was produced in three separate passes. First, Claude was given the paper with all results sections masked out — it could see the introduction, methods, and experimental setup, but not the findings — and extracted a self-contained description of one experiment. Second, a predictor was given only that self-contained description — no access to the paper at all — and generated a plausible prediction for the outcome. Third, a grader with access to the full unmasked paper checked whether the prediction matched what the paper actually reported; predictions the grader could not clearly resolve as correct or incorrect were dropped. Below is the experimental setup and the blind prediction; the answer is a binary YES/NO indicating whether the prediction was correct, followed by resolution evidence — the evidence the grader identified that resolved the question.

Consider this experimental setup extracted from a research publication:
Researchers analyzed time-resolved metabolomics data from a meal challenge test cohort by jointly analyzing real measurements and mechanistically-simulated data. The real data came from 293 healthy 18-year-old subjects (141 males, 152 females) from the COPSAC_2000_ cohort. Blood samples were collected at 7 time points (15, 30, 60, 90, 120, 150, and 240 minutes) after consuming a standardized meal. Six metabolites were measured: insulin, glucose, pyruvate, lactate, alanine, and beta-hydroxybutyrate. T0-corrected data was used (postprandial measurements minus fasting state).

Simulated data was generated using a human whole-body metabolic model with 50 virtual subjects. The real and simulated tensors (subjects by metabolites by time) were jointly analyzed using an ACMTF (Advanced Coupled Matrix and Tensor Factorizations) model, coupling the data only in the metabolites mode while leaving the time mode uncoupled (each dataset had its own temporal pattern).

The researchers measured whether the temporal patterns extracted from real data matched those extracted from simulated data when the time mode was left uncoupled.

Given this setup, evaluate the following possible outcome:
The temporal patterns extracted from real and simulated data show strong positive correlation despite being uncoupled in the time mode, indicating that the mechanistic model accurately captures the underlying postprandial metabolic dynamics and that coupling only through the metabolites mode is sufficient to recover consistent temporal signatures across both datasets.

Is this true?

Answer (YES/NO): NO